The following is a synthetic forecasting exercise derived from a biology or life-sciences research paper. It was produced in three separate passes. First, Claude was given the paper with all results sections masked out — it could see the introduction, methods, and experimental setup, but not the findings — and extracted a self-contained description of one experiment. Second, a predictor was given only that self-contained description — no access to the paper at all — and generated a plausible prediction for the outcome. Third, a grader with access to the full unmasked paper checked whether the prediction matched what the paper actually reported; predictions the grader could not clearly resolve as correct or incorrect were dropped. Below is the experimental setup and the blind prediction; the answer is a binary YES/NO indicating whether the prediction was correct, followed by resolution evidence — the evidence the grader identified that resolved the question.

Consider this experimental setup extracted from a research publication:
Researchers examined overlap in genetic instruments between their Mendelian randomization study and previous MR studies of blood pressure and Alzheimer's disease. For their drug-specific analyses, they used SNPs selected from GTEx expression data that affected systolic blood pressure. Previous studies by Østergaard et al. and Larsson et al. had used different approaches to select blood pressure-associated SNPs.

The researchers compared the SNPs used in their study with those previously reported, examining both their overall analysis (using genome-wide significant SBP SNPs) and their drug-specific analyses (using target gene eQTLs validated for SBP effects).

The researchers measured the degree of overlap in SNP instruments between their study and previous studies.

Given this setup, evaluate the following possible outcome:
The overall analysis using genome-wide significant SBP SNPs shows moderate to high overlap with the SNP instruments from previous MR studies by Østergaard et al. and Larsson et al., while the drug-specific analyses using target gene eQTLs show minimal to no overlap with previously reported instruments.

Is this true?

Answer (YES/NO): NO